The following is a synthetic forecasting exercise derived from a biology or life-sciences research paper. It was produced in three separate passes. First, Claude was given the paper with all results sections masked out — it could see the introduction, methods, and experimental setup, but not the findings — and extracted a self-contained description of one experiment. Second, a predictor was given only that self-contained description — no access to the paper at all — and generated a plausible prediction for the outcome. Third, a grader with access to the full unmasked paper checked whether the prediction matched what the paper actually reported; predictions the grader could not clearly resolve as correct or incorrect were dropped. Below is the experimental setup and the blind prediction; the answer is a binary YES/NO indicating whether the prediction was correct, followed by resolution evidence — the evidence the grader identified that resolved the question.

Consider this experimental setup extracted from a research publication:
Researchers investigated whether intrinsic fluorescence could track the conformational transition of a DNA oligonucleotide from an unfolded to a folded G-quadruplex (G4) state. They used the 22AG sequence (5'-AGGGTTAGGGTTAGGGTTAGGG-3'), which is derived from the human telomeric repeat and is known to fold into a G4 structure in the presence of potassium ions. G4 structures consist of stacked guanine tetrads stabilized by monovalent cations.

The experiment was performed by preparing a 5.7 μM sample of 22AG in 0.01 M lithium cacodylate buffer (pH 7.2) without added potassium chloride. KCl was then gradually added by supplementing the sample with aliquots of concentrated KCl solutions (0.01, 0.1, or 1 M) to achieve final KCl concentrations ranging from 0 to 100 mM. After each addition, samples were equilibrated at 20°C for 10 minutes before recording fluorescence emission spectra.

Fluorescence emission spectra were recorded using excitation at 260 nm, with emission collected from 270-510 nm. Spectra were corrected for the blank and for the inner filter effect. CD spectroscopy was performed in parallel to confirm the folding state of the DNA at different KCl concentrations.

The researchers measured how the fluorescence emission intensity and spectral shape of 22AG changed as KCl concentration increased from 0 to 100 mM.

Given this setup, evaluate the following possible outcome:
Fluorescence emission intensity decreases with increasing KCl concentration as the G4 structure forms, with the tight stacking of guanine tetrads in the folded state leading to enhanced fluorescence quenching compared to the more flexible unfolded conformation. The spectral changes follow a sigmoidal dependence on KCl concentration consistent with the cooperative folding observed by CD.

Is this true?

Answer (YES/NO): NO